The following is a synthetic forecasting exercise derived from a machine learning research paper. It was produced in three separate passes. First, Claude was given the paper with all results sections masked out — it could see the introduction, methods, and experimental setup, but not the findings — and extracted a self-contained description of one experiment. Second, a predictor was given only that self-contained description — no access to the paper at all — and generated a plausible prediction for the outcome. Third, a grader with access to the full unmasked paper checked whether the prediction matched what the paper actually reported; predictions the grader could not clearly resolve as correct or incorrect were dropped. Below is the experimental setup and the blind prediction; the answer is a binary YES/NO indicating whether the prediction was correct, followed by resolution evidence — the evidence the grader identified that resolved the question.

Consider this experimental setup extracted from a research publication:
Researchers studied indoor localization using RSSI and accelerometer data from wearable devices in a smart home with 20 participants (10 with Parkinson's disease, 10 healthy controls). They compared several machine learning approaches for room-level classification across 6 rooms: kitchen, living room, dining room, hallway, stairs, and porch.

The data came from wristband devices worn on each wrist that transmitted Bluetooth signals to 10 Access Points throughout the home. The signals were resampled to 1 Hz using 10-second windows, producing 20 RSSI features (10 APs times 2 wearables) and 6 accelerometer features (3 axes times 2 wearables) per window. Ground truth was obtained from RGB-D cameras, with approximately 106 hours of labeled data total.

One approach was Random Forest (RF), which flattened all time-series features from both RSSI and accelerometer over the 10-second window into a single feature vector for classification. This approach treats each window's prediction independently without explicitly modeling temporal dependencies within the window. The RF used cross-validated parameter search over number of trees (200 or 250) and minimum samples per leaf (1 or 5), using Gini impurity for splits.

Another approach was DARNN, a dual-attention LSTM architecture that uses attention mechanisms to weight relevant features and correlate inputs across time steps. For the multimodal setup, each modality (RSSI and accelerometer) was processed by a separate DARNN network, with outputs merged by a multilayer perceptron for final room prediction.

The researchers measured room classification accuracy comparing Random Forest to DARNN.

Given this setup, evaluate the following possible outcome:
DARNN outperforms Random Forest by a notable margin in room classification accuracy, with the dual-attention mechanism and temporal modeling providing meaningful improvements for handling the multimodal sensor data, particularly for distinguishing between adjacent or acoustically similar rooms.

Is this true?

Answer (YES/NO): NO